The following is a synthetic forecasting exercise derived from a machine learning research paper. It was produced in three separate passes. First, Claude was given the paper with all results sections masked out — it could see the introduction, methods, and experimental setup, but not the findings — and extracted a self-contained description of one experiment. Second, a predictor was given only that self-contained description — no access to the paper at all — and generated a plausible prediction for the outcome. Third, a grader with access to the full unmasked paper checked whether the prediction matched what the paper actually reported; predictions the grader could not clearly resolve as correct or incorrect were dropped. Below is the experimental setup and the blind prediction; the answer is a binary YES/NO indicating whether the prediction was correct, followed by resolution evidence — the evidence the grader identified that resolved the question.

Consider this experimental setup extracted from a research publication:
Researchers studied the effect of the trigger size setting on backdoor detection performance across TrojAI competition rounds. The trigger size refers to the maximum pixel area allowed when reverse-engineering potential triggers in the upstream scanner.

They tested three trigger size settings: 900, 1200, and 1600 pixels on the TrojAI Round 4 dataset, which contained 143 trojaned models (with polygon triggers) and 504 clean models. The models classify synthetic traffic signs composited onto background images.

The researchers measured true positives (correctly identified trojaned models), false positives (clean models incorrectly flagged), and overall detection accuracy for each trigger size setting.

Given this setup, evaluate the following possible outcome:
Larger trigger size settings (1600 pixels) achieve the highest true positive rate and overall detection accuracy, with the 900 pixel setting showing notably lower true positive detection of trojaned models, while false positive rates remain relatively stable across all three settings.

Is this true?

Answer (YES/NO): NO